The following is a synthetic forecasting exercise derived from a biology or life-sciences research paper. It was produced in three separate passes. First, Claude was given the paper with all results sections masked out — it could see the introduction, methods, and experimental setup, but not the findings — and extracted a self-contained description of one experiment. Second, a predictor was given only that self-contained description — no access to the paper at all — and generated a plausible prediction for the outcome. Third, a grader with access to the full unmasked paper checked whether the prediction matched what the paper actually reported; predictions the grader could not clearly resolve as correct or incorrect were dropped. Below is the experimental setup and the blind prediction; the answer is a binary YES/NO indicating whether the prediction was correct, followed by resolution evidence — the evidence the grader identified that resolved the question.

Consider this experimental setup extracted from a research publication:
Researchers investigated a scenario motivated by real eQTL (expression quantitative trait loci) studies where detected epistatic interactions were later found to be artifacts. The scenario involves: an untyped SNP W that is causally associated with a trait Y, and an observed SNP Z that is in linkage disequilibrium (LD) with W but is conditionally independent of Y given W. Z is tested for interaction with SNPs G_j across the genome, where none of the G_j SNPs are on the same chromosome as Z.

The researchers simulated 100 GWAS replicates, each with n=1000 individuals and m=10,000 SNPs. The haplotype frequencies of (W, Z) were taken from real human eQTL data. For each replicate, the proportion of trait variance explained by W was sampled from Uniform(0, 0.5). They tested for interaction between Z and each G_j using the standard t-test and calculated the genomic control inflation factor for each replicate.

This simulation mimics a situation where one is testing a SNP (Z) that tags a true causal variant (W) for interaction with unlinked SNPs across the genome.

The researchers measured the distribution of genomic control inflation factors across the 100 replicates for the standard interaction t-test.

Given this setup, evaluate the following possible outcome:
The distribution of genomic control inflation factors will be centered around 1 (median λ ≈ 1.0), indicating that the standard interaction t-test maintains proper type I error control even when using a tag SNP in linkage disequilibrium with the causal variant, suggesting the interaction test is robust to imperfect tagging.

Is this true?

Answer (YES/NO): NO